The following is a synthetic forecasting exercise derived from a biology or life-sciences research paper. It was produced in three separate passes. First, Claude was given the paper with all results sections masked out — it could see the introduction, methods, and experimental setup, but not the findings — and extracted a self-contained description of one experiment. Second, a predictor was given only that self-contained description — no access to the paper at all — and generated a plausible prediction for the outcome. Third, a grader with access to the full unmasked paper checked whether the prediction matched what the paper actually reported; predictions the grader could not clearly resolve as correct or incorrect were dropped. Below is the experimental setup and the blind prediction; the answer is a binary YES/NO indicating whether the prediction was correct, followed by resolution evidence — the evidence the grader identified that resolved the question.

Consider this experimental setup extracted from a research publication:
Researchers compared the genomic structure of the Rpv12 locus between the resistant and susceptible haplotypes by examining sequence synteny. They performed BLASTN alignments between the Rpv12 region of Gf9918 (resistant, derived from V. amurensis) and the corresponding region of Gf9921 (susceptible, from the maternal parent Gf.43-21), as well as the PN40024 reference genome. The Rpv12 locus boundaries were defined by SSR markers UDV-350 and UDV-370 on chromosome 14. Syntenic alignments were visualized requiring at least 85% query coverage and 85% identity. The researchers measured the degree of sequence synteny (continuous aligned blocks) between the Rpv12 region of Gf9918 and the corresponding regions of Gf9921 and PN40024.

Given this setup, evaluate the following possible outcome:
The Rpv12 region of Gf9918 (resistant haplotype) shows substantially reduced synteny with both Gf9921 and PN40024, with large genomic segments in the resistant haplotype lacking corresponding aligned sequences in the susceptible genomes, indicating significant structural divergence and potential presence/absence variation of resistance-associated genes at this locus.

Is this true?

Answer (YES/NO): YES